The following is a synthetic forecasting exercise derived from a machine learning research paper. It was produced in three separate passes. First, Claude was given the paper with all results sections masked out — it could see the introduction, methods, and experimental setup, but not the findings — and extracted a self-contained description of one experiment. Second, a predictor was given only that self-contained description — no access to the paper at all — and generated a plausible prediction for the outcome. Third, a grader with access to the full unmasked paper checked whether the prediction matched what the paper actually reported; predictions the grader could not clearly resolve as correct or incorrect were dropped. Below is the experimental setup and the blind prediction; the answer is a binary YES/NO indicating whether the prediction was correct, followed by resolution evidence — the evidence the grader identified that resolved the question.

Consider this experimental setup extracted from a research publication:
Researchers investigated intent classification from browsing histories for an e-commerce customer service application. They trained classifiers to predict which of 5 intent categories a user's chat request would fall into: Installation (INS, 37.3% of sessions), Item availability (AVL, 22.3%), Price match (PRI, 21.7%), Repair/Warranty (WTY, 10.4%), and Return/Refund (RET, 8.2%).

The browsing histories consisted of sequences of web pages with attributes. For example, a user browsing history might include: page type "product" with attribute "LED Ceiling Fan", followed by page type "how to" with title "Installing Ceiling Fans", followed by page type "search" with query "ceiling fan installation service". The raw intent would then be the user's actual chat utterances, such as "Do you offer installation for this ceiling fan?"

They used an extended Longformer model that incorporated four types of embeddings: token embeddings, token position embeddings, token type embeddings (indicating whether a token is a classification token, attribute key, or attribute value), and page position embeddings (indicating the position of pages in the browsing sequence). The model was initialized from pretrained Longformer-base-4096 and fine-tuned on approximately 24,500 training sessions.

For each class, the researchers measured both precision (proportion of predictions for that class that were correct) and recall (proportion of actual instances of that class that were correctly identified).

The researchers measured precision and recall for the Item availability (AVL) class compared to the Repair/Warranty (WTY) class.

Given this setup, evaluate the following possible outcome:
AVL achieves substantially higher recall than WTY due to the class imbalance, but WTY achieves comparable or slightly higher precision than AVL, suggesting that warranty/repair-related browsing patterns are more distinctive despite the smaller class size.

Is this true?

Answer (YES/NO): YES